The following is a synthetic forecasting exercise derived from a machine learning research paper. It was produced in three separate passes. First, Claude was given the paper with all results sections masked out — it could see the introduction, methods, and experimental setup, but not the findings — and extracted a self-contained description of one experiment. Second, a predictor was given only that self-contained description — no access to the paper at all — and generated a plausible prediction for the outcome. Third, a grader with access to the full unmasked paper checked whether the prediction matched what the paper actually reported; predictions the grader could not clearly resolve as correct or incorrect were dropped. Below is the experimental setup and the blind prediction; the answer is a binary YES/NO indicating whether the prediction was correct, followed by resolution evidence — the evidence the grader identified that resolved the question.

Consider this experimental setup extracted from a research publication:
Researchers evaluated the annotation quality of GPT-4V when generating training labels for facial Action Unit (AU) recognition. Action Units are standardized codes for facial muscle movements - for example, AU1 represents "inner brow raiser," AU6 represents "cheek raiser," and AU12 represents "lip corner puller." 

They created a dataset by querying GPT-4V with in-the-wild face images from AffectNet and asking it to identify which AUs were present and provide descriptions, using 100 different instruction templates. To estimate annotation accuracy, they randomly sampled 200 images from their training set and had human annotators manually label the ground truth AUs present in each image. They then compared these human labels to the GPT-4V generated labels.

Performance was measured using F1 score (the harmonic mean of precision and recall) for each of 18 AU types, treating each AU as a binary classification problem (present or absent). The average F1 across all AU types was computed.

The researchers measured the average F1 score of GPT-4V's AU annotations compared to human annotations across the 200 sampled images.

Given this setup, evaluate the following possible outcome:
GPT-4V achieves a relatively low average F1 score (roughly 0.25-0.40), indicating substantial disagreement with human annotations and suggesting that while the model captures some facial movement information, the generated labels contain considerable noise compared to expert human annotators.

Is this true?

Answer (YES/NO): NO